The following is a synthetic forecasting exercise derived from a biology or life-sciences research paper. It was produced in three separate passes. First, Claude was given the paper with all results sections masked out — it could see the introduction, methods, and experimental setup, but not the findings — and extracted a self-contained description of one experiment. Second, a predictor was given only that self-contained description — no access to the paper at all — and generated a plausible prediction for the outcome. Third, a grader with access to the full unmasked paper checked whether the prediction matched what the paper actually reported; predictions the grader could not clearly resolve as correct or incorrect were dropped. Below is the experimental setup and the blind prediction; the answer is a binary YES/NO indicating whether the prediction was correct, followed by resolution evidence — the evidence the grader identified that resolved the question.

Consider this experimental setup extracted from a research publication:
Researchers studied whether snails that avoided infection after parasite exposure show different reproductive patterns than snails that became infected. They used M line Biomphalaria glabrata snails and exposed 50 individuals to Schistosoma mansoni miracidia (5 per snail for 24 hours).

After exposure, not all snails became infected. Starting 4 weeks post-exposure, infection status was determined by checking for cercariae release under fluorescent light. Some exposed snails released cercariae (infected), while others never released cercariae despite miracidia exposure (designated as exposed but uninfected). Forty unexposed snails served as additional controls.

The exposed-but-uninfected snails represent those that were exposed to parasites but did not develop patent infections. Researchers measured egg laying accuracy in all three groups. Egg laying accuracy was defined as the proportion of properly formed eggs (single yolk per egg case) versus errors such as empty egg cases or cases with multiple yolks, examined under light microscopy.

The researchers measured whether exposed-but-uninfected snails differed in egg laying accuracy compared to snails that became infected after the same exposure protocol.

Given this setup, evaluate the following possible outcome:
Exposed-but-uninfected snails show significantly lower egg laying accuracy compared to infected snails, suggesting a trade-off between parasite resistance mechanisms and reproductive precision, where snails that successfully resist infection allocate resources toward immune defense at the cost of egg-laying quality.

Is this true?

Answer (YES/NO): YES